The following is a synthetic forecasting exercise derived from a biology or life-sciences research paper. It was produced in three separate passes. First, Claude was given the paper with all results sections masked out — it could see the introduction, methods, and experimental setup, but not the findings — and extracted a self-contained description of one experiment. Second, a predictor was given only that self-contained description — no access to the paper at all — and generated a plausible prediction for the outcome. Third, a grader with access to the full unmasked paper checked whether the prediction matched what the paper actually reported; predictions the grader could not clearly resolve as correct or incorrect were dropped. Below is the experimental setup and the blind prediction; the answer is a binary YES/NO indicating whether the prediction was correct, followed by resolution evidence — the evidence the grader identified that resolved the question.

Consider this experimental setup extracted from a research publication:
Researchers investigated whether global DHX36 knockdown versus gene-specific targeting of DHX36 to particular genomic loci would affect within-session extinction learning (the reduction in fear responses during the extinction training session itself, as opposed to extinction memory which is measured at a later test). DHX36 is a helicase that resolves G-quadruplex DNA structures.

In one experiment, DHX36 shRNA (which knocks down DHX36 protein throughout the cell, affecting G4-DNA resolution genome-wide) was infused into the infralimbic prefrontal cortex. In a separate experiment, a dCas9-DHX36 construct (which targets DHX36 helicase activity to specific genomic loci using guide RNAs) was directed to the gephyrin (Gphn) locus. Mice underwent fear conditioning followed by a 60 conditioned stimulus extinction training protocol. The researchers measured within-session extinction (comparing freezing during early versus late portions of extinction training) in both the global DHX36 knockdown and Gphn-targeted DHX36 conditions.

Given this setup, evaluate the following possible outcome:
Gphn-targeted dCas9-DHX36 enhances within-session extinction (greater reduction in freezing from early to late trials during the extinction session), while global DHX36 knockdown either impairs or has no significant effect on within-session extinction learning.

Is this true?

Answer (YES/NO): NO